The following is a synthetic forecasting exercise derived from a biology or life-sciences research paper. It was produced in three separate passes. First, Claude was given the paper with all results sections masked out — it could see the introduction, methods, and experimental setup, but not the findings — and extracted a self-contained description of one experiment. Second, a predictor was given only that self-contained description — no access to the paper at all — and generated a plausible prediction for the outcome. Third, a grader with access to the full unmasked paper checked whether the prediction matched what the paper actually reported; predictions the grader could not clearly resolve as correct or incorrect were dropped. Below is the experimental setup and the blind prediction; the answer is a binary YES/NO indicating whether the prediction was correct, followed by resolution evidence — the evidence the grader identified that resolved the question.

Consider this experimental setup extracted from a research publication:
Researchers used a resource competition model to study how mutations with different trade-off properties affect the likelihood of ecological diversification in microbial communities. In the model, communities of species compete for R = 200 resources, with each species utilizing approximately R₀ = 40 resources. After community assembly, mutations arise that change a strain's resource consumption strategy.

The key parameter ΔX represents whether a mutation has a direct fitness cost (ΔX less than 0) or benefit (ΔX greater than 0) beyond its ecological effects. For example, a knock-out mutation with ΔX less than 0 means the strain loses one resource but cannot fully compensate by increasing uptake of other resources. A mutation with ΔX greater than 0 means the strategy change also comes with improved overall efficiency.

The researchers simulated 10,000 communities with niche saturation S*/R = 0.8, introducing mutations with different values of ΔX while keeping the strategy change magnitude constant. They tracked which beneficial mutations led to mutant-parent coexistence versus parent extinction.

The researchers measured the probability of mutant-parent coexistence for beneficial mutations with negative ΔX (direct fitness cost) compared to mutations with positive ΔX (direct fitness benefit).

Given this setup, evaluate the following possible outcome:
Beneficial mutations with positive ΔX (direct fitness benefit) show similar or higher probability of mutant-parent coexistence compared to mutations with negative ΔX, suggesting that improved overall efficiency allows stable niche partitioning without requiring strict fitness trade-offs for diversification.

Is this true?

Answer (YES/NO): NO